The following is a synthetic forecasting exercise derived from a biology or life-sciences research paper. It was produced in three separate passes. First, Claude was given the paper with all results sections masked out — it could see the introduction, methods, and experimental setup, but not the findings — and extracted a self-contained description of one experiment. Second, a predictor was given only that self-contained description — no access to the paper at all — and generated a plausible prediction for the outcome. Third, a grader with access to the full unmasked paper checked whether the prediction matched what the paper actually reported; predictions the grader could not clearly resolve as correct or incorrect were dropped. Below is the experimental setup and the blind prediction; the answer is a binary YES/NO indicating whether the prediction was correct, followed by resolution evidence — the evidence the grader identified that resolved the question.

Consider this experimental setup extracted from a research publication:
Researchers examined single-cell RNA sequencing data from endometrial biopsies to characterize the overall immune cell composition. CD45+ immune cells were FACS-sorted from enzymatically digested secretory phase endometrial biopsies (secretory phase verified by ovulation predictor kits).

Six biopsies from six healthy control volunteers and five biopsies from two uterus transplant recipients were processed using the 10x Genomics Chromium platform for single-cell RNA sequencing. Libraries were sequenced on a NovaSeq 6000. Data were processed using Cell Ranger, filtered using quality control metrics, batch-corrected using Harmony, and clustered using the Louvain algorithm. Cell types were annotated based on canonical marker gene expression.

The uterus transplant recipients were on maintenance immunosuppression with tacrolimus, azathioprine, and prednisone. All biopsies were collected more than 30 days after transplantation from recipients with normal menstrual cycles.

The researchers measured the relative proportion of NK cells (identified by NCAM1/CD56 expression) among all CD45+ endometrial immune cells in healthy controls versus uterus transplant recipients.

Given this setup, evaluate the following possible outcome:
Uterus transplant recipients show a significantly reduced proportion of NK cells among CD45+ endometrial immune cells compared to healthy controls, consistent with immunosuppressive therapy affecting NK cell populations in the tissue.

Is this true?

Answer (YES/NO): YES